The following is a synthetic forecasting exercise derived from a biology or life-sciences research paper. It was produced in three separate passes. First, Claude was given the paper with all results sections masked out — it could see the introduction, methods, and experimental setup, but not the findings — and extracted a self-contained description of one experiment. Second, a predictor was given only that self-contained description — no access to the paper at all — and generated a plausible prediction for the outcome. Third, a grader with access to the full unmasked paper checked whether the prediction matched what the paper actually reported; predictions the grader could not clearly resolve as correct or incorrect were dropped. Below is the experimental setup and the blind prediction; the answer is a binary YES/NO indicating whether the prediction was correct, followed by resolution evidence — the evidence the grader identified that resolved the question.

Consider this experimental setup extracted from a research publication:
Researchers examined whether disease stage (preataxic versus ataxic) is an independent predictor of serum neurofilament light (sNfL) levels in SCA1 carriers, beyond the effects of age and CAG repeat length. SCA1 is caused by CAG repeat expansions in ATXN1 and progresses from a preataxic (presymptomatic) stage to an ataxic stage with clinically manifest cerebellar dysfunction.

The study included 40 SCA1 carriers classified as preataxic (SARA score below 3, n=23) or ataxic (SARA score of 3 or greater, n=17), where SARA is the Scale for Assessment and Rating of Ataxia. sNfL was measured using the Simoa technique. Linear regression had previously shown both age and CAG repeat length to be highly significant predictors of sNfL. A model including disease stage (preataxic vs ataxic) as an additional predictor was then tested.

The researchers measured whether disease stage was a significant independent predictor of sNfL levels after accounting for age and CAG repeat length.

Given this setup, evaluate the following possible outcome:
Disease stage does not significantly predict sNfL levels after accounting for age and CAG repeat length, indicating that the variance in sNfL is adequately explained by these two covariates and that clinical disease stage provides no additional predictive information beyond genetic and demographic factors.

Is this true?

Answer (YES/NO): NO